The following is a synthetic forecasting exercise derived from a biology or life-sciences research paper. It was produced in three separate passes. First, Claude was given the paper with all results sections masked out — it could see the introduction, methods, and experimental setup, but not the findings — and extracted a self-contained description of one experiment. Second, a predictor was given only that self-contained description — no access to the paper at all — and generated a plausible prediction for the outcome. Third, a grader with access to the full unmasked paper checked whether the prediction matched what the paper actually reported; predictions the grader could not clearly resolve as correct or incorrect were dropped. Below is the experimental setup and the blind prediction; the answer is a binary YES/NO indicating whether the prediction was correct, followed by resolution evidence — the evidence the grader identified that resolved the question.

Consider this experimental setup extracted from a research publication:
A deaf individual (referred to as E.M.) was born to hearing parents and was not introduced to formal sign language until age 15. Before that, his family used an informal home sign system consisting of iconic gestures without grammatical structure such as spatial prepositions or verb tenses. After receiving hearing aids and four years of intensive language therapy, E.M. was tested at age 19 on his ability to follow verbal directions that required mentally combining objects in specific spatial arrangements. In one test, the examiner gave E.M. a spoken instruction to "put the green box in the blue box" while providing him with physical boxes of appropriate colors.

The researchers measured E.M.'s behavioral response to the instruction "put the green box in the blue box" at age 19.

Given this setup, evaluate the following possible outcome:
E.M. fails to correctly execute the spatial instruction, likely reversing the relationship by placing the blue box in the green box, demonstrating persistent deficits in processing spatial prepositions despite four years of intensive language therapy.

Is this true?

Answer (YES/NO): NO